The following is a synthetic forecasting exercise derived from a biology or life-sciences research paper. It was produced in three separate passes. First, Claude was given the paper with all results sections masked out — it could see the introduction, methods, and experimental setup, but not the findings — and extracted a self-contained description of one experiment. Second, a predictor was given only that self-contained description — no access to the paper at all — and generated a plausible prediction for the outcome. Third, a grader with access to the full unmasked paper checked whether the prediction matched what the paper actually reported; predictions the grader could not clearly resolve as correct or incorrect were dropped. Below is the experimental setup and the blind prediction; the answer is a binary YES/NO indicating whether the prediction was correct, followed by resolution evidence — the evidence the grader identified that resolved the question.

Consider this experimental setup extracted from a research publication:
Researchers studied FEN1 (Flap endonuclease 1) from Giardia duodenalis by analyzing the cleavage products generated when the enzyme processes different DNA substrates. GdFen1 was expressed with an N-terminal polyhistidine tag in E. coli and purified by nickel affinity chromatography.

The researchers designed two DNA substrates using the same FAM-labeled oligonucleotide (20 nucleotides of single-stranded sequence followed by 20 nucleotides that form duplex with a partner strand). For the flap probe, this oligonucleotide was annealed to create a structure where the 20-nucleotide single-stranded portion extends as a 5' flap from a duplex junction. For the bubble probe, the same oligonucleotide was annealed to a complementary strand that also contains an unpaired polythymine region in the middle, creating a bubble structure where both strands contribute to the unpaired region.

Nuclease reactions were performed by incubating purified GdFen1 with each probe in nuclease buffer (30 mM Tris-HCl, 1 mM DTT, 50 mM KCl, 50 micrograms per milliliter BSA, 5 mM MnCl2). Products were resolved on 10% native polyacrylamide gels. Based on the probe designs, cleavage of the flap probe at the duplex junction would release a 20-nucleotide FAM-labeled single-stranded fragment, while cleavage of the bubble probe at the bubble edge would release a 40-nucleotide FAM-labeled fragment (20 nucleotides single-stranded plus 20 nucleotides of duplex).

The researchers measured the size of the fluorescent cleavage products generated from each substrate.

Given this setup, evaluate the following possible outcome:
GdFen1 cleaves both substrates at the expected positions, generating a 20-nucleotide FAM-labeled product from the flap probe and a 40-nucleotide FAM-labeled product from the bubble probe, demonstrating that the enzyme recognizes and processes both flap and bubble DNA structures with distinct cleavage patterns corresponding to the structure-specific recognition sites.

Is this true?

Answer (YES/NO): YES